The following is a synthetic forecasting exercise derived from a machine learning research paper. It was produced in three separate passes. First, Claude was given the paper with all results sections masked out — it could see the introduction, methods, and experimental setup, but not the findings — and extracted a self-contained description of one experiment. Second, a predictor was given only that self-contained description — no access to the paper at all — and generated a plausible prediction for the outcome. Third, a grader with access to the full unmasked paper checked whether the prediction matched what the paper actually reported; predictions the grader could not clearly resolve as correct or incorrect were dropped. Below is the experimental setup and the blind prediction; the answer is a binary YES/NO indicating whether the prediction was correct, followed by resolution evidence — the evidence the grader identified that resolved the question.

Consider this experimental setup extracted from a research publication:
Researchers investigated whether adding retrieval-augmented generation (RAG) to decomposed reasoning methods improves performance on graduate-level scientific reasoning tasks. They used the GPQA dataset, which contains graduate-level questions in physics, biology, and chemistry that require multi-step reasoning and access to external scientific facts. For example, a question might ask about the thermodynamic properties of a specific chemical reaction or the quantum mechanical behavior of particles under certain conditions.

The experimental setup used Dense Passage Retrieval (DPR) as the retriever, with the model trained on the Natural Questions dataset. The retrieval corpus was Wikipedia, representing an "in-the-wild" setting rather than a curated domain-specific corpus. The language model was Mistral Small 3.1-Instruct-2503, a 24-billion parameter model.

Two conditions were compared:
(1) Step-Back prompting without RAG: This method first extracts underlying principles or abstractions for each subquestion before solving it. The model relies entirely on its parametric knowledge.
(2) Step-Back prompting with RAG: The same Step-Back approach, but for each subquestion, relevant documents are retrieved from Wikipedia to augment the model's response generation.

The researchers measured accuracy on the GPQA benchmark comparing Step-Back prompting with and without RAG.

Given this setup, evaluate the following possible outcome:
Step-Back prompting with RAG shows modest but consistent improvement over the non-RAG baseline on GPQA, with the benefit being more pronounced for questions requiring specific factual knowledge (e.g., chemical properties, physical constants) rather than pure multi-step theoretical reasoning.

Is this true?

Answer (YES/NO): NO